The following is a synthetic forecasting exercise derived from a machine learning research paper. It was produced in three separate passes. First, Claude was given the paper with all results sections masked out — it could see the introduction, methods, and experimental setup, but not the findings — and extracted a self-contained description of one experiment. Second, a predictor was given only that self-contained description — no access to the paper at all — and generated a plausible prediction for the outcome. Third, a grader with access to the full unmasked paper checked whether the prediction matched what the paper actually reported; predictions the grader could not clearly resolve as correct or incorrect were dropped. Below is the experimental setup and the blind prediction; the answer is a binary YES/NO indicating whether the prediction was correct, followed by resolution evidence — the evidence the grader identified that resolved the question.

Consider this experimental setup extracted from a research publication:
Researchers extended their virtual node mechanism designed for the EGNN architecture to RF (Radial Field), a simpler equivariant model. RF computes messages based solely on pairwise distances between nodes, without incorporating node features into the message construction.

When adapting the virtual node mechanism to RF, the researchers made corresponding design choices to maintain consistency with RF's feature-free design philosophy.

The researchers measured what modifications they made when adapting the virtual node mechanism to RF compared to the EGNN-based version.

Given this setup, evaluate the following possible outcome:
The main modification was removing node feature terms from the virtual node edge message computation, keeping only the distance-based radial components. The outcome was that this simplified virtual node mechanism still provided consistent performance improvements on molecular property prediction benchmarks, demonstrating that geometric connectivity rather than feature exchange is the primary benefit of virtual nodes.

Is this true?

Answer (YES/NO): NO